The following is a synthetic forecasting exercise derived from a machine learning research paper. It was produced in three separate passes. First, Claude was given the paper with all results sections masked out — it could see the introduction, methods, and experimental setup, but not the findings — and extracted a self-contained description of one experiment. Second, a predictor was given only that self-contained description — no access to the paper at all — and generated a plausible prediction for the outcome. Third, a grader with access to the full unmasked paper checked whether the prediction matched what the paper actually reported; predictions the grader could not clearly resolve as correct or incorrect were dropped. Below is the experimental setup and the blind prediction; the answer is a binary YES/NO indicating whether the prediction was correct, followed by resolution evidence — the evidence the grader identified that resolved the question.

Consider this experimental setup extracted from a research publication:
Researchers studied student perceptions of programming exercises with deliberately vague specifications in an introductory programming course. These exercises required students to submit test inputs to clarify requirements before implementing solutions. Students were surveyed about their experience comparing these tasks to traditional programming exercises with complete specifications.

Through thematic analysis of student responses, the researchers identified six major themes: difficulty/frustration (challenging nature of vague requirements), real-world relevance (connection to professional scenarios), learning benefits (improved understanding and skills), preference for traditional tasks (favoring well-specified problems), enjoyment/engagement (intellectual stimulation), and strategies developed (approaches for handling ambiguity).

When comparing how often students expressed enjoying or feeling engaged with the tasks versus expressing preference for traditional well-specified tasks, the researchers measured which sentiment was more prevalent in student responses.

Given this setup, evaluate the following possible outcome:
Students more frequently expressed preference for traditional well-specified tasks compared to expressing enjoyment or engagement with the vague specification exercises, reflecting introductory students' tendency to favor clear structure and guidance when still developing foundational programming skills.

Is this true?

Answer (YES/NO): YES